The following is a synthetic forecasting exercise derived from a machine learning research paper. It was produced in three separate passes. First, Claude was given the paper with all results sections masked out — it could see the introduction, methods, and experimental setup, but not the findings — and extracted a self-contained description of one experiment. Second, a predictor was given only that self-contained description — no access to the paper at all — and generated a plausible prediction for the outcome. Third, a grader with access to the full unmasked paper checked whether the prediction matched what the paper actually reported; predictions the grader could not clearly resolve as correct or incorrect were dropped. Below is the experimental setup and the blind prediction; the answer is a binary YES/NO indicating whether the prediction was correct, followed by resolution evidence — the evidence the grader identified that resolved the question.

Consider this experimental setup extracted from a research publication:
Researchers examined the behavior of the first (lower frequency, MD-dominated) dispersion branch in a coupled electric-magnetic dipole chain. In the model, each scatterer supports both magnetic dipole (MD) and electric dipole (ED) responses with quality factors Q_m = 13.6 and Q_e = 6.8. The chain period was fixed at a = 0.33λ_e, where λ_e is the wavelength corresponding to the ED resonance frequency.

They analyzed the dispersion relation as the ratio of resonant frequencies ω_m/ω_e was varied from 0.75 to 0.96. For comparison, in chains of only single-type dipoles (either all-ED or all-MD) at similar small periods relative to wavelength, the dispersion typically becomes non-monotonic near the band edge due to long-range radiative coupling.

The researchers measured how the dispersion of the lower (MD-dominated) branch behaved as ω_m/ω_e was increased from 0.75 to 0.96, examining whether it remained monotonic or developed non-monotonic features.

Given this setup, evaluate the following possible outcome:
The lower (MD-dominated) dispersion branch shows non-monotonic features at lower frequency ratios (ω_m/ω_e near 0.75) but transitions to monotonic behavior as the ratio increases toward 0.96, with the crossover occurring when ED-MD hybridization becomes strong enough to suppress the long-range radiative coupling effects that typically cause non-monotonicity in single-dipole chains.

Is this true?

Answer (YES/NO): NO